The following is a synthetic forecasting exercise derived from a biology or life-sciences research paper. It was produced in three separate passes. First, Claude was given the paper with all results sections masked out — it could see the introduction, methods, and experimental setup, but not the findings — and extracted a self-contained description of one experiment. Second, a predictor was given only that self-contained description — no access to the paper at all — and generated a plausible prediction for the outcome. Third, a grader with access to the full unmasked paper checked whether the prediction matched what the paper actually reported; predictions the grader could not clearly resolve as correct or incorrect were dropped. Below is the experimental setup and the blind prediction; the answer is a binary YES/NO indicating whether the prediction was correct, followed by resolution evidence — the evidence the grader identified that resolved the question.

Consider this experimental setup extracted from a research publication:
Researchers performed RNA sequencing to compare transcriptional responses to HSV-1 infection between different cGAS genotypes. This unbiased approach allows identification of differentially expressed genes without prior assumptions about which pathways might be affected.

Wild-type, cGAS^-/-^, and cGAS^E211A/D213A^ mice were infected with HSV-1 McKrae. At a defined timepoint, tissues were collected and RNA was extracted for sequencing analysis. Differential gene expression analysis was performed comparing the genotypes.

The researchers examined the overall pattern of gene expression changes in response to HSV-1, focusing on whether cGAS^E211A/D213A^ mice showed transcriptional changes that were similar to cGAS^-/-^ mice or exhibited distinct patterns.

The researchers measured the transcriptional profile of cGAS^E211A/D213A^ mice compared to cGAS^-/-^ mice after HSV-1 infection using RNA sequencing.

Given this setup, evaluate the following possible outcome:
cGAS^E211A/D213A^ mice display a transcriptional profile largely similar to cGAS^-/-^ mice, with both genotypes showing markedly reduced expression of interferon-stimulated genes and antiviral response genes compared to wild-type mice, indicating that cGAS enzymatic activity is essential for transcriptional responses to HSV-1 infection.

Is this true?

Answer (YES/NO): YES